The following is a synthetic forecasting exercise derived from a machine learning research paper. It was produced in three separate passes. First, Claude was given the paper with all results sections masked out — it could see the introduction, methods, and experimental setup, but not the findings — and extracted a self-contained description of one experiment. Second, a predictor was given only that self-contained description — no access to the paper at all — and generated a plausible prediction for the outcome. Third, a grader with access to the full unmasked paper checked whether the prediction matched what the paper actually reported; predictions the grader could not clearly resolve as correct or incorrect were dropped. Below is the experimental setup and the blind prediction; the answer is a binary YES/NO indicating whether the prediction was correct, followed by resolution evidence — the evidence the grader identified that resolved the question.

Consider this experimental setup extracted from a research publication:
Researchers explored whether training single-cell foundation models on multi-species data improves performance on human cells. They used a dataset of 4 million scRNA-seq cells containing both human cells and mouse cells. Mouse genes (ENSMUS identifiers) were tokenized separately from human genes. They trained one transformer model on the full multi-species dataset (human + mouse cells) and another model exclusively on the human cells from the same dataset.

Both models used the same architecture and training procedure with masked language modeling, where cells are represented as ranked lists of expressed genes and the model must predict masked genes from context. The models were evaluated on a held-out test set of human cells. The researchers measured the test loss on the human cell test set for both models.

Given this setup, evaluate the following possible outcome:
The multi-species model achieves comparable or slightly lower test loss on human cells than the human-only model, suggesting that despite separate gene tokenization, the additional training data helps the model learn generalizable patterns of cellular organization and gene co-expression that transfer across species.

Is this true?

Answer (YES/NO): YES